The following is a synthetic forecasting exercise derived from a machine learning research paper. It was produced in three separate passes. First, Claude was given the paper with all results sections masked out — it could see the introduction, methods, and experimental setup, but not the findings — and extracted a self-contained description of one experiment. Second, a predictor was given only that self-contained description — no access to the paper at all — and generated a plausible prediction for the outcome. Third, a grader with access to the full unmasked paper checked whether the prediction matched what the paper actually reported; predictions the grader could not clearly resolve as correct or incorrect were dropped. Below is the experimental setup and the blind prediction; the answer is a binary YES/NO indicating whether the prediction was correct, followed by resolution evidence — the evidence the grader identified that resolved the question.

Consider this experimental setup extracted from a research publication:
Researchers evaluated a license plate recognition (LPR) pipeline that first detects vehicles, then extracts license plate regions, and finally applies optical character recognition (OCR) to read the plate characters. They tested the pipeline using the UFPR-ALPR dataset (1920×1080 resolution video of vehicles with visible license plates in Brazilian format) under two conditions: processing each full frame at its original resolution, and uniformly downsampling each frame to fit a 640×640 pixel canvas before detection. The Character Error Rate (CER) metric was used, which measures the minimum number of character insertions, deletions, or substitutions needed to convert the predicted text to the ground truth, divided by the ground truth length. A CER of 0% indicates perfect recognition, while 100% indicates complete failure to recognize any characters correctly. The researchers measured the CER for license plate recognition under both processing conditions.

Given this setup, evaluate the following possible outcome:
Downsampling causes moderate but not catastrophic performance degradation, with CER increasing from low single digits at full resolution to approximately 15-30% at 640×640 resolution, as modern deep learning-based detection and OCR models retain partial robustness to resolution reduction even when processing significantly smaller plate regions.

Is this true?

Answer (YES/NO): NO